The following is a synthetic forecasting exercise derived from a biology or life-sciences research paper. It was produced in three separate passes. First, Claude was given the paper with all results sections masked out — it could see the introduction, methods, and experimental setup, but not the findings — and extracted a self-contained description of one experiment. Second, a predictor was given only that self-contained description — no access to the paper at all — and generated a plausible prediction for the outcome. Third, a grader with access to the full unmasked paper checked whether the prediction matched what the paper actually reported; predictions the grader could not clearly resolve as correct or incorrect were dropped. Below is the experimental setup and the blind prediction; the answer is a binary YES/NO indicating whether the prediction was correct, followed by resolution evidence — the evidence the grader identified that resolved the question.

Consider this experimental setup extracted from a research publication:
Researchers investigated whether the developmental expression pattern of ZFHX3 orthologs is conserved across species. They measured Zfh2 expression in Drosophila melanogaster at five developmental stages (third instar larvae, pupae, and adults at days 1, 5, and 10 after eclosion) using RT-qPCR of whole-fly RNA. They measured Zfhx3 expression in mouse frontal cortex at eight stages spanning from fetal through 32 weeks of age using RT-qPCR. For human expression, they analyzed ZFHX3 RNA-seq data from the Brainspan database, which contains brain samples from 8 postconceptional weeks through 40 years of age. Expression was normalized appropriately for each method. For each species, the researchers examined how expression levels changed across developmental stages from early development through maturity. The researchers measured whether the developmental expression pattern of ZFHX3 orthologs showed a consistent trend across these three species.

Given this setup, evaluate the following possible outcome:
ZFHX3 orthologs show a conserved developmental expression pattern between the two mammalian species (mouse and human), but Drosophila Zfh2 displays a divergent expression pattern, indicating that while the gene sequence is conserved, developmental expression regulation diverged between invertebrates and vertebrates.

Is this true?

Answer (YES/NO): NO